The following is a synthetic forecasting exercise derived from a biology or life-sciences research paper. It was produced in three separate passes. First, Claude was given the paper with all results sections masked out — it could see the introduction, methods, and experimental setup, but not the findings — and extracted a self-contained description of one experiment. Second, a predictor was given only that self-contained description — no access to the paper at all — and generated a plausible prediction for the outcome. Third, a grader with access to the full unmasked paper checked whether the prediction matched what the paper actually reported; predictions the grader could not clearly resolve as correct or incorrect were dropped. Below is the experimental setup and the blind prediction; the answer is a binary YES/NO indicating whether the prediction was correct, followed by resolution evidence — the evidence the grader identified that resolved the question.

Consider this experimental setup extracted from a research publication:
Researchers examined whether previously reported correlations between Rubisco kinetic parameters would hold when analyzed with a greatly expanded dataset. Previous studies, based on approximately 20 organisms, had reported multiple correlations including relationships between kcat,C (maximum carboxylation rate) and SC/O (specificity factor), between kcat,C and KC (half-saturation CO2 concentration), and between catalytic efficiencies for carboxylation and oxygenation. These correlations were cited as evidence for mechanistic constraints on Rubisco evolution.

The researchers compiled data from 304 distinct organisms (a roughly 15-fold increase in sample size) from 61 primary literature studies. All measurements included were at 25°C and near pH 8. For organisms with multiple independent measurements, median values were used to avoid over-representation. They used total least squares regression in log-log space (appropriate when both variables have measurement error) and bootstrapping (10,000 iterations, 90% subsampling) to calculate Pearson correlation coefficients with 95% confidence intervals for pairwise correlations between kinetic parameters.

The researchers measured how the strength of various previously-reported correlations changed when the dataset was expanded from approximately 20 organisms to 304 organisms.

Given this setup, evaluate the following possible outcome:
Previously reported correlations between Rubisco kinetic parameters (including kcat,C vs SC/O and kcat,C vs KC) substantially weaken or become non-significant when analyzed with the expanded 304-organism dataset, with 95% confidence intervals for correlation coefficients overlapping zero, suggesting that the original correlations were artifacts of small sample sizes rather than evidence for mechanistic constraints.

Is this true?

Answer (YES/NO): NO